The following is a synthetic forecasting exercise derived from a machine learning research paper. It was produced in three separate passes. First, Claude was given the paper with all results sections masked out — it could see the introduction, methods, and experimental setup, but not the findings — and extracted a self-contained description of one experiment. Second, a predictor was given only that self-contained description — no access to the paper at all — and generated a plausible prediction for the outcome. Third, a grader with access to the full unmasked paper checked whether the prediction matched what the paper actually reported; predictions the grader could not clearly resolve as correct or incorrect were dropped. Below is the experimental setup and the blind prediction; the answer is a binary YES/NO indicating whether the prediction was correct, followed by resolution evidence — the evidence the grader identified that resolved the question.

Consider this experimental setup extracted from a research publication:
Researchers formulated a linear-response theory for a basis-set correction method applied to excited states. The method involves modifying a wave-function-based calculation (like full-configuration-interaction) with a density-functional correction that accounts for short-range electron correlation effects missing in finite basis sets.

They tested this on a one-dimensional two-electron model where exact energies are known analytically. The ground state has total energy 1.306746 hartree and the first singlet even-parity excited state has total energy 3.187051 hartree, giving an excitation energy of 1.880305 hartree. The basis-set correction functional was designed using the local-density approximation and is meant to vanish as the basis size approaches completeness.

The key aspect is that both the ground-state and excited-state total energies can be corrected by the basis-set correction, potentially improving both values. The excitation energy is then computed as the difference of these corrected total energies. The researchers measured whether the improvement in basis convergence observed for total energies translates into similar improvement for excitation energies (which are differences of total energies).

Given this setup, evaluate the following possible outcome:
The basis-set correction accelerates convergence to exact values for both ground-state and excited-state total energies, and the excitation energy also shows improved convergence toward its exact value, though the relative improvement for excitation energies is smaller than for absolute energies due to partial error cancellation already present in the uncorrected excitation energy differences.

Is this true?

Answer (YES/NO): NO